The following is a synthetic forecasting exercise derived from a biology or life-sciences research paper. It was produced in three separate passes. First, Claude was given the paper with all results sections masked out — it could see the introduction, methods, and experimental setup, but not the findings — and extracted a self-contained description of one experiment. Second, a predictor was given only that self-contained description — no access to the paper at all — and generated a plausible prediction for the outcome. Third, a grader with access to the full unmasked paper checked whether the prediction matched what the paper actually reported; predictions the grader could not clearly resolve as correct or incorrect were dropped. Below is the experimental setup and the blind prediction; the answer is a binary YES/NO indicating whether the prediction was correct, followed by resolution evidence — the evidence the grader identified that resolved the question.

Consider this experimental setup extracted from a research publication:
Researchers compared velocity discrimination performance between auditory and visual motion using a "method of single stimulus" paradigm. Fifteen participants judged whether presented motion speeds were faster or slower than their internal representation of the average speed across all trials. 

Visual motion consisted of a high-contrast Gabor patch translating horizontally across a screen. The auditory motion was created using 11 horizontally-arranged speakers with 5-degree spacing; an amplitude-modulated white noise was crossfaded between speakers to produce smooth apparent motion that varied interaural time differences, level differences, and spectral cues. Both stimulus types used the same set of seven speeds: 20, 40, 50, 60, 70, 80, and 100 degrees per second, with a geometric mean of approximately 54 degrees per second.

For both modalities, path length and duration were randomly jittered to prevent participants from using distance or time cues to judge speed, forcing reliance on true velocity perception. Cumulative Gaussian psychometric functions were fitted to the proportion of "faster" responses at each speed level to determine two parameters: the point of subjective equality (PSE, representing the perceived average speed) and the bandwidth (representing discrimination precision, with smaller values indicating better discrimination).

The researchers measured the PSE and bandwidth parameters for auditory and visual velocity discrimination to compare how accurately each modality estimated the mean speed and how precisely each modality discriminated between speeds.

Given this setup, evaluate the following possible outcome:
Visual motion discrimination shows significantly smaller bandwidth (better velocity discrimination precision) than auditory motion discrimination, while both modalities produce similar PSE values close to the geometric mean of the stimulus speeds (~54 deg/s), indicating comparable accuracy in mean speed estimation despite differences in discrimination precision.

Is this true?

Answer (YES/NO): NO